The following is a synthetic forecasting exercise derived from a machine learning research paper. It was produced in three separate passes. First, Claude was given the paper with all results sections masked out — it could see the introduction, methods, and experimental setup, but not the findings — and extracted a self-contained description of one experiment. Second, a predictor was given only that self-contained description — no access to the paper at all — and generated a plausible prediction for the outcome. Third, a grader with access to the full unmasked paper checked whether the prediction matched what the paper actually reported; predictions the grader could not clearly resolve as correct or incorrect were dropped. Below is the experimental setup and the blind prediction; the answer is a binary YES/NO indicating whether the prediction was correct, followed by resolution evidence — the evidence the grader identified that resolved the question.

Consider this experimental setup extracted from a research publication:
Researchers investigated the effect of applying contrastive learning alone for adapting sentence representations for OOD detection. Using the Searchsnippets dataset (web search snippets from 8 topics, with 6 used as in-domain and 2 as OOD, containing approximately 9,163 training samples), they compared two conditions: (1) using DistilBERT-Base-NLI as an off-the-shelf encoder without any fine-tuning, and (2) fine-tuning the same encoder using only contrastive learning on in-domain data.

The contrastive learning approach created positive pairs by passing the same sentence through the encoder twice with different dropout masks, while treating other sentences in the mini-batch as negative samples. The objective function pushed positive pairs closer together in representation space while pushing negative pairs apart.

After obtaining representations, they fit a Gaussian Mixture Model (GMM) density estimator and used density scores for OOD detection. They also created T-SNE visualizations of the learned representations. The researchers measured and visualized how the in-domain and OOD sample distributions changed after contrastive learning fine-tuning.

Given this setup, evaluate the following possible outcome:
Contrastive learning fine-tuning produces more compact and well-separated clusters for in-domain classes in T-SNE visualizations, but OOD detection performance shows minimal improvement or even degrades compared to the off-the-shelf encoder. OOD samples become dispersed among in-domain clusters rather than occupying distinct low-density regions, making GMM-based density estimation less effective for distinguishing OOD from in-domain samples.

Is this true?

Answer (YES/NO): NO